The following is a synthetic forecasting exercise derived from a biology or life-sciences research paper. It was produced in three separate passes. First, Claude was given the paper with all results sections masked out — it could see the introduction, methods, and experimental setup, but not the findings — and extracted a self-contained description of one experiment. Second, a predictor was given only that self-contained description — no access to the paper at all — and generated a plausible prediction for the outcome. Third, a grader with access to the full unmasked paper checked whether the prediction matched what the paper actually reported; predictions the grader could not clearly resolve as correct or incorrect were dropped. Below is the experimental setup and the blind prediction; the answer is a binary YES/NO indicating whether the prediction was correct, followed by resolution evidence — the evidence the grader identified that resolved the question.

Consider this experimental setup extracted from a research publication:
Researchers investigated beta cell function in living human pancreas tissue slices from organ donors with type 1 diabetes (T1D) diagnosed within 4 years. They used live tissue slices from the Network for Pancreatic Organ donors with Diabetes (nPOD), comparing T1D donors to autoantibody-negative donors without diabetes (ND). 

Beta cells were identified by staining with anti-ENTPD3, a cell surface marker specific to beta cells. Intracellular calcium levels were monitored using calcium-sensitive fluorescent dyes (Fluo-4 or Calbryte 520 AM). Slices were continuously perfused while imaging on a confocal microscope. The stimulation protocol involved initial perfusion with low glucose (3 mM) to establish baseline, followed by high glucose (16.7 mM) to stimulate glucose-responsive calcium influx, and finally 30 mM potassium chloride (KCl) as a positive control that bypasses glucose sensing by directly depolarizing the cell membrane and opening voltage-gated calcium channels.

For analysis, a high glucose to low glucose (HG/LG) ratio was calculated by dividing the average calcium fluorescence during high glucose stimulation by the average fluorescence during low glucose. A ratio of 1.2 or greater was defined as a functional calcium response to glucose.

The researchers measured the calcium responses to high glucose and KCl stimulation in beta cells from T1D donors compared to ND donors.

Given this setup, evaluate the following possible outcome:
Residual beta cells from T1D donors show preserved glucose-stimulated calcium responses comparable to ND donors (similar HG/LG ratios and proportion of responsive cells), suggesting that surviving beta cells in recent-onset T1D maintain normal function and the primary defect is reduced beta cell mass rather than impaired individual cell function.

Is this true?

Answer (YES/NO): NO